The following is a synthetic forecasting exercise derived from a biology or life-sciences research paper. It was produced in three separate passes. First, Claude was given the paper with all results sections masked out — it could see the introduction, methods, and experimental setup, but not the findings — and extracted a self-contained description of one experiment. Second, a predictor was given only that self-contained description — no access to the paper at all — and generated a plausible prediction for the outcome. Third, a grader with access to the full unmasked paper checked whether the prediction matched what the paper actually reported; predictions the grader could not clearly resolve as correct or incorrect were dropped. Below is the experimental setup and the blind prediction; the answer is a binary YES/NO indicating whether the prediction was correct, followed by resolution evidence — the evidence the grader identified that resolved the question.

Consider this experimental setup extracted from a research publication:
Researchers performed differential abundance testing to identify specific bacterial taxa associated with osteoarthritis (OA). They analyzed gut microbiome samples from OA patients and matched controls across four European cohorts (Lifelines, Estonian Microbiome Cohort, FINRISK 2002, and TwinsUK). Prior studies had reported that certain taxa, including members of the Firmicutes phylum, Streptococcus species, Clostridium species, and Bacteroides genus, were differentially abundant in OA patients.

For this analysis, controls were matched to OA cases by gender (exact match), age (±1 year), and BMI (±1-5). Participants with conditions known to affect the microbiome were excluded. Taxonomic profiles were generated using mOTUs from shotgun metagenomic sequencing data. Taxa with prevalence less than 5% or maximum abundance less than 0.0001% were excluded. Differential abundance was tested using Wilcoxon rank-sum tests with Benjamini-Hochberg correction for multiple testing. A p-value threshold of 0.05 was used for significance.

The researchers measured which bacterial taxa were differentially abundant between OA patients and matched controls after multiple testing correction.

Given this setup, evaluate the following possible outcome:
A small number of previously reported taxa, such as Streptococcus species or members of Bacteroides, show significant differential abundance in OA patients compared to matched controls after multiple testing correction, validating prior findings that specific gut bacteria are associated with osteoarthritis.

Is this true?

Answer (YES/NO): NO